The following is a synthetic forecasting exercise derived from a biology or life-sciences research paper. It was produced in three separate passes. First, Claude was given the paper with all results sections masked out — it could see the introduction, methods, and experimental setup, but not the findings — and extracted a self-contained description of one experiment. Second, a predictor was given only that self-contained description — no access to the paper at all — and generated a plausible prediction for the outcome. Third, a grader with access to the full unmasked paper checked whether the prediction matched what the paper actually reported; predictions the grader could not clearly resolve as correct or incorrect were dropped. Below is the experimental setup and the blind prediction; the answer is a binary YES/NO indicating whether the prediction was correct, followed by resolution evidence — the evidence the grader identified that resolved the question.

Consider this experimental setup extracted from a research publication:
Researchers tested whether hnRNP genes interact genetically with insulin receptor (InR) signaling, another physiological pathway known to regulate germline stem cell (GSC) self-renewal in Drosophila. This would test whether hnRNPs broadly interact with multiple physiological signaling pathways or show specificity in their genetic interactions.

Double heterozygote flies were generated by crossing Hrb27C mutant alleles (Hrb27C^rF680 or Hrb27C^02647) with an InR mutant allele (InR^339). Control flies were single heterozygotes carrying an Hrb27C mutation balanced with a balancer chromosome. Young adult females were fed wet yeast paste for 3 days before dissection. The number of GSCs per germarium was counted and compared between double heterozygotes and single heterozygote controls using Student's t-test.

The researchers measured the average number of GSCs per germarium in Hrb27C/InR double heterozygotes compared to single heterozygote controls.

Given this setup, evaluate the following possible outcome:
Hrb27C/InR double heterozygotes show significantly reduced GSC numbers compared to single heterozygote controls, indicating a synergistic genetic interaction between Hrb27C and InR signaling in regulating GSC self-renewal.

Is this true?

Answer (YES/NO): NO